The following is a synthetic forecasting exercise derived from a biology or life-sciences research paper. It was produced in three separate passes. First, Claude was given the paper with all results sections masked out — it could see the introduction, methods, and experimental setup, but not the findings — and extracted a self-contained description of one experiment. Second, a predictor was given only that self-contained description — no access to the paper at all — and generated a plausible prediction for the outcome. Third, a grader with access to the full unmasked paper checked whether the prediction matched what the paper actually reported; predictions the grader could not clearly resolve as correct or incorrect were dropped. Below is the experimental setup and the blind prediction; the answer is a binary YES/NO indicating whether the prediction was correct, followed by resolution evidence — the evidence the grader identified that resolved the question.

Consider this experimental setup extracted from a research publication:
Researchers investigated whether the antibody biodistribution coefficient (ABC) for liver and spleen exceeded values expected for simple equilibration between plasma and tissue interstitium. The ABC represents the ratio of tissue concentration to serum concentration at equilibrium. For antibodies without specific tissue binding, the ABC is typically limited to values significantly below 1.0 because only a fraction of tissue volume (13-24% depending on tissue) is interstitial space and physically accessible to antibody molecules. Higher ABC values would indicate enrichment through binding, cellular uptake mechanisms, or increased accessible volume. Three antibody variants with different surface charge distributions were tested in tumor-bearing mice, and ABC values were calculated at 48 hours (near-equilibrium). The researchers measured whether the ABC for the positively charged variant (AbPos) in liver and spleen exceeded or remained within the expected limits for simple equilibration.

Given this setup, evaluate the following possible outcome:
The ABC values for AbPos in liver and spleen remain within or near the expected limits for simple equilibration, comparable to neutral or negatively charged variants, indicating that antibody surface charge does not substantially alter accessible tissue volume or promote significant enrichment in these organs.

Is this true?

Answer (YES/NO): NO